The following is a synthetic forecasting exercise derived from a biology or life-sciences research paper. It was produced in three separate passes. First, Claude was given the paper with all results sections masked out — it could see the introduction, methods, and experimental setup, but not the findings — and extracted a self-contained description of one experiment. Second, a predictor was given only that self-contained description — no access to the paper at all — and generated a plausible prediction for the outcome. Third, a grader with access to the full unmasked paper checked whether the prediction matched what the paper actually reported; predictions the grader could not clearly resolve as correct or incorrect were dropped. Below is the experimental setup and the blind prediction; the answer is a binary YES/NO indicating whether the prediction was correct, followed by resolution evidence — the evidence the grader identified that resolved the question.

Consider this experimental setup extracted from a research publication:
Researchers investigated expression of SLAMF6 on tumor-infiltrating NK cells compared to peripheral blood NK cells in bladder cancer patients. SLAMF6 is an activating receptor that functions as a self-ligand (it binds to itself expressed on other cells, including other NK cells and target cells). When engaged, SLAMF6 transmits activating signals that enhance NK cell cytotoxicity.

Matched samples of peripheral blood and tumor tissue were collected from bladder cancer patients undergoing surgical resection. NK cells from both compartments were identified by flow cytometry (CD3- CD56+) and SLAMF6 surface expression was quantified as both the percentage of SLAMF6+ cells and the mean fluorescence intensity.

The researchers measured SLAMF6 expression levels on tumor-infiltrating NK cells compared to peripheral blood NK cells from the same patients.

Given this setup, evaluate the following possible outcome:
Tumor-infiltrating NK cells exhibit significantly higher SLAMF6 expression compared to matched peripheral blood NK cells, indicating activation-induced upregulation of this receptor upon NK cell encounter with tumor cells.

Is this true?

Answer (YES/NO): NO